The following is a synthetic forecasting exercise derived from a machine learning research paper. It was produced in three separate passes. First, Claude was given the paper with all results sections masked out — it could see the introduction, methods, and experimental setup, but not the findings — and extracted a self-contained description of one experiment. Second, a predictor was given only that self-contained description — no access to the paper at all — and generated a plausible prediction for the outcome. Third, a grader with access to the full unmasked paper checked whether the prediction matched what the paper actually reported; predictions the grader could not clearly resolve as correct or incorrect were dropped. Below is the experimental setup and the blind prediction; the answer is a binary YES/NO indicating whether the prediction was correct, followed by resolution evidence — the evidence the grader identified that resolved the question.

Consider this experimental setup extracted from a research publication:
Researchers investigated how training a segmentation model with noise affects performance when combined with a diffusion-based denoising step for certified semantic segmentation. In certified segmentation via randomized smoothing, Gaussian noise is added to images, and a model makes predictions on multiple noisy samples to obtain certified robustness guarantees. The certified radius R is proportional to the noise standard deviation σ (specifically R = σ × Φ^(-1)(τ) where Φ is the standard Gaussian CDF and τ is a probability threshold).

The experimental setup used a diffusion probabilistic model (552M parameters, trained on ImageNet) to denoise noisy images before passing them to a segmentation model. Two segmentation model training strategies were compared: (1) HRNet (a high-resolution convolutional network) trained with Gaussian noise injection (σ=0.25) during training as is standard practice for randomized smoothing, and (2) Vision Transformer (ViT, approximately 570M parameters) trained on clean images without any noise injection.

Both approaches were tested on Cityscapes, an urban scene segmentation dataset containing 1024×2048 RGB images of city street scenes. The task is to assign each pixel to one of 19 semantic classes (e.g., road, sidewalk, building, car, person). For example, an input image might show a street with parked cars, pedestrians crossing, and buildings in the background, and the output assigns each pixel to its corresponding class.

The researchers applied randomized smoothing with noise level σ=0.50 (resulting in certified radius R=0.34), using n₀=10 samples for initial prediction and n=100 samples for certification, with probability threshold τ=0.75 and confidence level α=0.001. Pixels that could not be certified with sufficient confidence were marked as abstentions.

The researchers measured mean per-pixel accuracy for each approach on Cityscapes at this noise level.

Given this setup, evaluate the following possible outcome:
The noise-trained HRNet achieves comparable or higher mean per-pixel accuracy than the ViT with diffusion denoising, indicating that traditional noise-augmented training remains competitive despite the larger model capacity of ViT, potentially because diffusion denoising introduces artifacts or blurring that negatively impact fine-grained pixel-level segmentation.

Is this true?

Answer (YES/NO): NO